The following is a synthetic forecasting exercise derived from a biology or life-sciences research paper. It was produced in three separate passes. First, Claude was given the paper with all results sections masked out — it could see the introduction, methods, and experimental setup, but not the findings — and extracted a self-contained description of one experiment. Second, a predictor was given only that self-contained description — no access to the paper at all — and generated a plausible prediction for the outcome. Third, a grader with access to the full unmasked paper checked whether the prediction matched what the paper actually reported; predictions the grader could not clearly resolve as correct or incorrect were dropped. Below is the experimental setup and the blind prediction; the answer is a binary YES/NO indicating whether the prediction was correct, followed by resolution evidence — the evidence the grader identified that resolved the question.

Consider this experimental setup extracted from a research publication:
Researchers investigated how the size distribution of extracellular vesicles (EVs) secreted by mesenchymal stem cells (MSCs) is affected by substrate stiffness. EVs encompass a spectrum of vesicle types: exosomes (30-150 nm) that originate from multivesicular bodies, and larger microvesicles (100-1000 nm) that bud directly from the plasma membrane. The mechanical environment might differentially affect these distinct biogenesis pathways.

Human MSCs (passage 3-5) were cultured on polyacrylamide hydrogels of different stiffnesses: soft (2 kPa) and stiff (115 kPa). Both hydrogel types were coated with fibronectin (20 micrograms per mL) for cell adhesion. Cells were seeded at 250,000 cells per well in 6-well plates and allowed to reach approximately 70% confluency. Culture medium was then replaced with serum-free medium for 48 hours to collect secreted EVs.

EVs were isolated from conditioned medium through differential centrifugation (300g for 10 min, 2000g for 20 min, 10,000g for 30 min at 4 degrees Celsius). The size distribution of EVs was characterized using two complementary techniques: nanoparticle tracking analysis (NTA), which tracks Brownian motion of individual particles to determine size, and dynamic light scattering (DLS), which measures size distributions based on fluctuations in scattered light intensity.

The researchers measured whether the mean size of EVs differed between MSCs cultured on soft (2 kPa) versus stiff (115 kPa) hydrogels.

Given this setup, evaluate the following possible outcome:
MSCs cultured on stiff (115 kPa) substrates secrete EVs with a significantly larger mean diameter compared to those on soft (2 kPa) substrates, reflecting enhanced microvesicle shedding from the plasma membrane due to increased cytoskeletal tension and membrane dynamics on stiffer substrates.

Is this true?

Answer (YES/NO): NO